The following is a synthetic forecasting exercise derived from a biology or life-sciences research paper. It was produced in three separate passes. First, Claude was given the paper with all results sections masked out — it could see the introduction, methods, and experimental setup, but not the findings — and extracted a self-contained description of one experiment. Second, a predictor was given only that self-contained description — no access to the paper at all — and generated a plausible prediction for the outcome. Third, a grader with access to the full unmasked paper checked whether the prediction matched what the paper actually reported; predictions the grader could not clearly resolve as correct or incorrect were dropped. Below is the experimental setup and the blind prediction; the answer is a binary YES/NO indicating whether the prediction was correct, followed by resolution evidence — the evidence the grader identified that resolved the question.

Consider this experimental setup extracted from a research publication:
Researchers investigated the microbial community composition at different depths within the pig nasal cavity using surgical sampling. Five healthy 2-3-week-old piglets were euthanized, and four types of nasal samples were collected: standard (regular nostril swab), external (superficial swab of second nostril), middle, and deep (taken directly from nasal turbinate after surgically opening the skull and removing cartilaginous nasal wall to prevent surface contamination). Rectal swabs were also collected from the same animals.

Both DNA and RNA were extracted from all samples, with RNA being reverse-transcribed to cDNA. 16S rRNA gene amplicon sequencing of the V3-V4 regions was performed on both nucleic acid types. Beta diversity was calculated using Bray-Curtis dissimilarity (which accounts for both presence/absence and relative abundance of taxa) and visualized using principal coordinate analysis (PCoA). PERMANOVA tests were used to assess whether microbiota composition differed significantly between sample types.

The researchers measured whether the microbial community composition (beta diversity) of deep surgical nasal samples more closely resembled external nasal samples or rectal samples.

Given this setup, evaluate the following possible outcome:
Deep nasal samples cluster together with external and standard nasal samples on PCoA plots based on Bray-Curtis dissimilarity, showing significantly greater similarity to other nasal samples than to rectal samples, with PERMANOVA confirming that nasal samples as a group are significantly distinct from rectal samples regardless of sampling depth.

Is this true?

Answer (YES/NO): NO